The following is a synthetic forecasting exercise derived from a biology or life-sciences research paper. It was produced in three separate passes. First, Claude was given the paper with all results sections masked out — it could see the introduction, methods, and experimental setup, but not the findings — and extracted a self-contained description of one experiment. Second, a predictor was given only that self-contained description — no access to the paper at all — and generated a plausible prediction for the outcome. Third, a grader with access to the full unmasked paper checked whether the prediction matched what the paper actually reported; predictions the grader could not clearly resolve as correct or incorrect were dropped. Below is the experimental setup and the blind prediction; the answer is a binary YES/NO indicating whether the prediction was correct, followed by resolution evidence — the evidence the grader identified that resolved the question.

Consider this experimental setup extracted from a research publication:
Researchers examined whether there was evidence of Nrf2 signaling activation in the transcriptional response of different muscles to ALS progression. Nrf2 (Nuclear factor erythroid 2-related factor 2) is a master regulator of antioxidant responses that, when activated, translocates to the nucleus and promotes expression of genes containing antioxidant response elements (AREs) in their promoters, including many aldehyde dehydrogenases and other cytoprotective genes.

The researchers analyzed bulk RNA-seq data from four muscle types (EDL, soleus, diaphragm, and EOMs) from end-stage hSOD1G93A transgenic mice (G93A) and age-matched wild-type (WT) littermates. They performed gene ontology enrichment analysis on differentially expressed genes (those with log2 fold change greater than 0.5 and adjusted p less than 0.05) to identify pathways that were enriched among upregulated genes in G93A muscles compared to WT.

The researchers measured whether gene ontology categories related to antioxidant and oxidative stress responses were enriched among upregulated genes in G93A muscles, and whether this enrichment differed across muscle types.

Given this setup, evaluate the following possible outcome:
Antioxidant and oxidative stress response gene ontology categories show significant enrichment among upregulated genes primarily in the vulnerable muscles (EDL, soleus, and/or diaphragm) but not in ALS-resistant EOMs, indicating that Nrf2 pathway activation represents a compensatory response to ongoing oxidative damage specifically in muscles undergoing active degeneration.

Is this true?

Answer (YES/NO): NO